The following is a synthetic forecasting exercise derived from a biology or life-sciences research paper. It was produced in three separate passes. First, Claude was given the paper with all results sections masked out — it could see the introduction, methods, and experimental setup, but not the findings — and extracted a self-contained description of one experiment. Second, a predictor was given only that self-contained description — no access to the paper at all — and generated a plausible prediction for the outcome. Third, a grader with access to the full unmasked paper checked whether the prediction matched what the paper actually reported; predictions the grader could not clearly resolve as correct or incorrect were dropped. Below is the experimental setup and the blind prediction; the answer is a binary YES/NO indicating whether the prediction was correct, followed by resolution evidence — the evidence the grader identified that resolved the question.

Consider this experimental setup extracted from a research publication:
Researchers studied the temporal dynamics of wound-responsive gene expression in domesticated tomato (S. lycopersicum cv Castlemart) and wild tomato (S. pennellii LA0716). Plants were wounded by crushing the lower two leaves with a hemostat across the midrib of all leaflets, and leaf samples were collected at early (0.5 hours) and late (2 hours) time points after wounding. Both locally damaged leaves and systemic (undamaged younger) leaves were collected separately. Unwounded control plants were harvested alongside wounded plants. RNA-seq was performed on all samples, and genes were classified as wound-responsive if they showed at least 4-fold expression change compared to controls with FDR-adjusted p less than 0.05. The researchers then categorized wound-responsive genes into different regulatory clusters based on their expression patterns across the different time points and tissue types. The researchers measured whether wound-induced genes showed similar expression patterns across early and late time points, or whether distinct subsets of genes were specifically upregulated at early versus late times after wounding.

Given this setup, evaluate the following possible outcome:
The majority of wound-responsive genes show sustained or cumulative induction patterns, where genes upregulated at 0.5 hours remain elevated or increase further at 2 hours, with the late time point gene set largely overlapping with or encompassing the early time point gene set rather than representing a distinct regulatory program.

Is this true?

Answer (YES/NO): NO